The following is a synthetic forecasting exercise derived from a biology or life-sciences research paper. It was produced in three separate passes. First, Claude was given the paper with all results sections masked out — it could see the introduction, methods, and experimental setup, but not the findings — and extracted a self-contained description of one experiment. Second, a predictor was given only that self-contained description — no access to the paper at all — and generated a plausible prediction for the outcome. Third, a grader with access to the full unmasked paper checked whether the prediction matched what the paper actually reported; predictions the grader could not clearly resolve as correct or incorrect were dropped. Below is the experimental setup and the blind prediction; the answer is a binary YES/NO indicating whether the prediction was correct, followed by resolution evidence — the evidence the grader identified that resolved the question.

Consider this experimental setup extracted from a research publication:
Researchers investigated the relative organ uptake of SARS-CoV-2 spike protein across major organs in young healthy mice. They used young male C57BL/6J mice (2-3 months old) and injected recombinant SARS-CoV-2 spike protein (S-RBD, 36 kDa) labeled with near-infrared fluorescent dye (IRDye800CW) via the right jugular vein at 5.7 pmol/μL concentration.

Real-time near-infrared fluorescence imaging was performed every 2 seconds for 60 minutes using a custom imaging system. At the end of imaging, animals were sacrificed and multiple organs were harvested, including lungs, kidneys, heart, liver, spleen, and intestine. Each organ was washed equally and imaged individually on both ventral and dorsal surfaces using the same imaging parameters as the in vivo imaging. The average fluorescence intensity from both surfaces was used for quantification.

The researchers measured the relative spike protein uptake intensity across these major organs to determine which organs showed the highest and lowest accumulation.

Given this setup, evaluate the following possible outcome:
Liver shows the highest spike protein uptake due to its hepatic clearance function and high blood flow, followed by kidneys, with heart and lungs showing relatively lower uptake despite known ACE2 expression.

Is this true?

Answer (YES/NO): NO